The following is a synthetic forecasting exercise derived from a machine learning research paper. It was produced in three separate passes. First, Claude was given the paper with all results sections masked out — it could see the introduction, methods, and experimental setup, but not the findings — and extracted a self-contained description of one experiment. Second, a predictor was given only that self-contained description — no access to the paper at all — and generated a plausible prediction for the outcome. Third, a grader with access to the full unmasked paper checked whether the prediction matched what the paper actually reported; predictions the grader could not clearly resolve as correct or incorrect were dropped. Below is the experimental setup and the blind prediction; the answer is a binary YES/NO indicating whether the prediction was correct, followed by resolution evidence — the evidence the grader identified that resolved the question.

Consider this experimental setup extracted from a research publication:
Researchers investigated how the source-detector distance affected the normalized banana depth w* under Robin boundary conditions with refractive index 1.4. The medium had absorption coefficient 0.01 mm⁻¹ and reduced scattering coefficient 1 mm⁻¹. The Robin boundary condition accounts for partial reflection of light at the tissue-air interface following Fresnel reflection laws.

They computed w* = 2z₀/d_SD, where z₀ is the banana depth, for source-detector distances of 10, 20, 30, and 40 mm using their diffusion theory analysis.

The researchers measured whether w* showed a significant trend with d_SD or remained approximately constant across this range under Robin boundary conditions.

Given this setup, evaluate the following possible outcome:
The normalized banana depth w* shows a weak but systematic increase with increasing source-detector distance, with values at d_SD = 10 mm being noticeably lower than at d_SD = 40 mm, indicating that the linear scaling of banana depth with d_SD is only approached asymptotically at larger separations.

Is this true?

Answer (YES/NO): NO